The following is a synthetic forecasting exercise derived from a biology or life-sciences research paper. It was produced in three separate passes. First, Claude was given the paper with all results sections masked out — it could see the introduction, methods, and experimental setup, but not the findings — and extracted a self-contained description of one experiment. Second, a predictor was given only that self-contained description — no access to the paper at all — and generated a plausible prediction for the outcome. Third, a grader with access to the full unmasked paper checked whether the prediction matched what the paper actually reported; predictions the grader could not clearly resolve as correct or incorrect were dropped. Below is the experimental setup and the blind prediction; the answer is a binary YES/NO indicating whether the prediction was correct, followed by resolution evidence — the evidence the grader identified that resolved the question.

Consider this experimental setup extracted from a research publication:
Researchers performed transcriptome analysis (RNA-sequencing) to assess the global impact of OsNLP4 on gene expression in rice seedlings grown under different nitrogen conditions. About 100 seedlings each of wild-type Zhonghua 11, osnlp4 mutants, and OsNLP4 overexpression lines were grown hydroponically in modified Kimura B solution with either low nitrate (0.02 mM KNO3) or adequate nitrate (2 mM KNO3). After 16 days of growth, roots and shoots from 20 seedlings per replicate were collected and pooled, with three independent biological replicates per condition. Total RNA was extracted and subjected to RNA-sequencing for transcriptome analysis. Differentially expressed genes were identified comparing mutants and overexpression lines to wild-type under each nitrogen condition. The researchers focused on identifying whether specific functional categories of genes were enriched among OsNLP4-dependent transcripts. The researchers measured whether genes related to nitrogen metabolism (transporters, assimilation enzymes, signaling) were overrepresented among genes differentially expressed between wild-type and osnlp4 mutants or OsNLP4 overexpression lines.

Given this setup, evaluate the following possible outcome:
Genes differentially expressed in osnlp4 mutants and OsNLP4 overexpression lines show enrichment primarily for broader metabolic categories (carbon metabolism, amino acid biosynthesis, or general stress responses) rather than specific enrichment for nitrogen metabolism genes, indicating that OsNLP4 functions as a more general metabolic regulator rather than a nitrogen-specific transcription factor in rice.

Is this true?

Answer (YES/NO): NO